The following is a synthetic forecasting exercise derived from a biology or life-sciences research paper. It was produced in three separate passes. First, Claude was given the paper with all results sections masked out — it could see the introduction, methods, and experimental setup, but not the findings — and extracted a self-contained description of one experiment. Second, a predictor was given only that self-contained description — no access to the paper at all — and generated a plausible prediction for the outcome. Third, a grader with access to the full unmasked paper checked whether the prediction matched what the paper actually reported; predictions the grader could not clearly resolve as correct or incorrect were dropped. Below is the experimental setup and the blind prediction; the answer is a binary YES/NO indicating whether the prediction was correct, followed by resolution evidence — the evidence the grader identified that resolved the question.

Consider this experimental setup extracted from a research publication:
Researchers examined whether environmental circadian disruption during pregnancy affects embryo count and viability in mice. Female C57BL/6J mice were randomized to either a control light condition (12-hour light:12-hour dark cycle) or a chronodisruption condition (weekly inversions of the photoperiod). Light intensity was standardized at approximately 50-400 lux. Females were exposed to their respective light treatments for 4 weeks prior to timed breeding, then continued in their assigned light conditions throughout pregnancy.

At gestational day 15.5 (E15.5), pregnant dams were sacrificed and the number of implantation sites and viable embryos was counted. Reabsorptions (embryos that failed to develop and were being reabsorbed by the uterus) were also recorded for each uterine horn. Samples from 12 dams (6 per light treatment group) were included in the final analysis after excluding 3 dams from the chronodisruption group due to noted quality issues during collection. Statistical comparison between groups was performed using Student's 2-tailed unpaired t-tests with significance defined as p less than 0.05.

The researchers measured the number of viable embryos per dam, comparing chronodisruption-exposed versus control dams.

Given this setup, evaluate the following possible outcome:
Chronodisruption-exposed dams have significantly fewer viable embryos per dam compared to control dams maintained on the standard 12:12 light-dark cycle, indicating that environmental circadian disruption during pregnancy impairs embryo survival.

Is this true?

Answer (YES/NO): NO